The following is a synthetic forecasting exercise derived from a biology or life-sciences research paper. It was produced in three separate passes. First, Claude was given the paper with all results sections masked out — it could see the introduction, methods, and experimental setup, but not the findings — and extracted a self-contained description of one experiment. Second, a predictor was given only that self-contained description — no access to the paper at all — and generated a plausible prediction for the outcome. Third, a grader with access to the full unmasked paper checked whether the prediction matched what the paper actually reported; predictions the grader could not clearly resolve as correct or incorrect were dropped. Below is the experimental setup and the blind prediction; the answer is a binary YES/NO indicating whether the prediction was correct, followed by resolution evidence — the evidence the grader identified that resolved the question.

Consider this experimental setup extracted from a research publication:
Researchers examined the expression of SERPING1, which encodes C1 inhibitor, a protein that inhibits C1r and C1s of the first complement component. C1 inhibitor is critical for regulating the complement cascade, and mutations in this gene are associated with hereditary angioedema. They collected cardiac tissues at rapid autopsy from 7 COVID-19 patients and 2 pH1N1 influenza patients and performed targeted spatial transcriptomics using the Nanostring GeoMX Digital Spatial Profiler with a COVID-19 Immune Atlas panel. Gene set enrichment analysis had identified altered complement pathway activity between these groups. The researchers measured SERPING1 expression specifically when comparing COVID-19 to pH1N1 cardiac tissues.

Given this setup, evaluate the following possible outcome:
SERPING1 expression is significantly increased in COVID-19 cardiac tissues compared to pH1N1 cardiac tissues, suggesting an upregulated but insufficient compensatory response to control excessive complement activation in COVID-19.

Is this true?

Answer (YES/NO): NO